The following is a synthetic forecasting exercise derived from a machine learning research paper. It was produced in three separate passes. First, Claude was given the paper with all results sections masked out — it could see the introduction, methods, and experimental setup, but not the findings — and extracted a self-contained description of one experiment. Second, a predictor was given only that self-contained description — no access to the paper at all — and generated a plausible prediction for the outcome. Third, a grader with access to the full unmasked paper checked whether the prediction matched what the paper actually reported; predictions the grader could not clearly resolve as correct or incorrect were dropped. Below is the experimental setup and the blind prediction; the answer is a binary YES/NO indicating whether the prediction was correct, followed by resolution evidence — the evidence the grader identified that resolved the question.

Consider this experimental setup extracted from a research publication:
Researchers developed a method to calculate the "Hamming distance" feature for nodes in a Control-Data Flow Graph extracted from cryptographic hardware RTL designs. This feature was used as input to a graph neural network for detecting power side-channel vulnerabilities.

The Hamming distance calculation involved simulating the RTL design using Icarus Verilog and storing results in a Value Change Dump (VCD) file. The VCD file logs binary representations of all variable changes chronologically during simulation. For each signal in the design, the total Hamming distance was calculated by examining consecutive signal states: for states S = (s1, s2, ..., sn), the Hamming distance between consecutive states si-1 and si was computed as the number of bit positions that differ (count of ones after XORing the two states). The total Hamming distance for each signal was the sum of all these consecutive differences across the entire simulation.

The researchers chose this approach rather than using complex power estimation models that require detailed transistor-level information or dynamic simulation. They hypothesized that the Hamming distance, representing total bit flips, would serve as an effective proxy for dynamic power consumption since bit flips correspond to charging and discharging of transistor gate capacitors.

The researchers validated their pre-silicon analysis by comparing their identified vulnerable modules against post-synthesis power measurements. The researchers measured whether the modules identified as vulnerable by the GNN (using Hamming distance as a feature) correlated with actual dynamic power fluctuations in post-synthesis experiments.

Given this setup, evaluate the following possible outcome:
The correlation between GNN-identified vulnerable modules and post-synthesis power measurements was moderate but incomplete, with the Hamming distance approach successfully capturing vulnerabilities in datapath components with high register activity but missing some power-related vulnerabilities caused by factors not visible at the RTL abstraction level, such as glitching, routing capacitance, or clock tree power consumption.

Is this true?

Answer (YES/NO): NO